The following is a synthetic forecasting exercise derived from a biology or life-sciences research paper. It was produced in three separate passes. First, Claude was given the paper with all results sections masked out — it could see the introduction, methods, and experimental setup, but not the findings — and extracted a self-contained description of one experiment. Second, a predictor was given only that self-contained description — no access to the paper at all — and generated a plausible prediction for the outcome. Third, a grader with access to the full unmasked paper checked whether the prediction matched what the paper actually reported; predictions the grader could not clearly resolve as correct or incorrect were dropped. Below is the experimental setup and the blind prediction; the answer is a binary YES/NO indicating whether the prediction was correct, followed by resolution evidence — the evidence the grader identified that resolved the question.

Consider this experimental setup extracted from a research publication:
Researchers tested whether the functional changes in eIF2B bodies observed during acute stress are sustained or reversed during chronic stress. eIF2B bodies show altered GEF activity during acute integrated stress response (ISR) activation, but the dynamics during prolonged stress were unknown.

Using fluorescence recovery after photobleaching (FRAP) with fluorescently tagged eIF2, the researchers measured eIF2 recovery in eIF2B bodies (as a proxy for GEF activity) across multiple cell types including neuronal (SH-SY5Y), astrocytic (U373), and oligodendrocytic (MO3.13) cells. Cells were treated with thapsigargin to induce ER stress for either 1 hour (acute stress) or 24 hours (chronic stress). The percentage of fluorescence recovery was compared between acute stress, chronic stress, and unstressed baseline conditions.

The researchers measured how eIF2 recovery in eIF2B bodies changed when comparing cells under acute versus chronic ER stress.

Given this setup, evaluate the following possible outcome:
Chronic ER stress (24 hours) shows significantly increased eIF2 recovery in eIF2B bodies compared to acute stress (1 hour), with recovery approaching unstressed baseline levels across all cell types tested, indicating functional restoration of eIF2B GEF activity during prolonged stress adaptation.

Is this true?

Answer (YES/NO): NO